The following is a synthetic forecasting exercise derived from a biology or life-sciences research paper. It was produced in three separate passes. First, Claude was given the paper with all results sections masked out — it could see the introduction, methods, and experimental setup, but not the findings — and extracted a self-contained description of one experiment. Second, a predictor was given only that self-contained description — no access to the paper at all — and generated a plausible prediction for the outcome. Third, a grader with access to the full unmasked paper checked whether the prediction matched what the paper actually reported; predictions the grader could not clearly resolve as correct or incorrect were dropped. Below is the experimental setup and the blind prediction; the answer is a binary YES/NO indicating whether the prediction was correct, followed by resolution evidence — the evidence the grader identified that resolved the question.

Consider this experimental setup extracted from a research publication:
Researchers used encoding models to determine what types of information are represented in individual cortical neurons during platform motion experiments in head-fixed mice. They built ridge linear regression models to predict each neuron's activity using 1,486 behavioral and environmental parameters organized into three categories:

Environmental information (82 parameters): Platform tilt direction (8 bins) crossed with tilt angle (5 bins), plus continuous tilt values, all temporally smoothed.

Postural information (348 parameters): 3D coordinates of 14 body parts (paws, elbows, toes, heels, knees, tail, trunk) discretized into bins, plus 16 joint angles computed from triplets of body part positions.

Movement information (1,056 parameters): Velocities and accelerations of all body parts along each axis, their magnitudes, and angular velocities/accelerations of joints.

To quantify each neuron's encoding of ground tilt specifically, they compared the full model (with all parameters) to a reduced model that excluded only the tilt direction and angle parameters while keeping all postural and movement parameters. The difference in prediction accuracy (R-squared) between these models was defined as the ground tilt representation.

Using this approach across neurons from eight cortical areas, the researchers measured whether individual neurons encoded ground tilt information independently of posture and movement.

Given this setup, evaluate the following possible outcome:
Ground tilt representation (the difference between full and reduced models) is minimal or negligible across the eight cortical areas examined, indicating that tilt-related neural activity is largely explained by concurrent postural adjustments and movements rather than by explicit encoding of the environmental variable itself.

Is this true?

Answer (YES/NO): NO